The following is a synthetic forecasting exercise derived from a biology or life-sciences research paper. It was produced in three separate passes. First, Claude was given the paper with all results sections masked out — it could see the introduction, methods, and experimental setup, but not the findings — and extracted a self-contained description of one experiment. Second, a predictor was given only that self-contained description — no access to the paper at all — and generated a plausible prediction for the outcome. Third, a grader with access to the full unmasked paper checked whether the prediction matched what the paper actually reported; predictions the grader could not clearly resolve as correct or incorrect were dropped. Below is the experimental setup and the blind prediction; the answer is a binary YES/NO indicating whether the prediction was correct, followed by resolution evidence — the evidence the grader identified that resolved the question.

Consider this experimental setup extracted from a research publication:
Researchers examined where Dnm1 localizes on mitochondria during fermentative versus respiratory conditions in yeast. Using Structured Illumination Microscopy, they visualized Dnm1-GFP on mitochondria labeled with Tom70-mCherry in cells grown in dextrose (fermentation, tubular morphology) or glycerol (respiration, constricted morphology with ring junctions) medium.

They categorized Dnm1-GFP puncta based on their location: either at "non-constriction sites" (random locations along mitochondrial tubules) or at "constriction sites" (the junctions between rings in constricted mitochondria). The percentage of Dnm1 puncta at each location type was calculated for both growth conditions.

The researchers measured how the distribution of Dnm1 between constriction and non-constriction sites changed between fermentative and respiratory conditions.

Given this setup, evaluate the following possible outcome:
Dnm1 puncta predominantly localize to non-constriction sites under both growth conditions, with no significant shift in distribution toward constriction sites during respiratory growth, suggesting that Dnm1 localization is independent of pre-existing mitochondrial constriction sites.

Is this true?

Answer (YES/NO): NO